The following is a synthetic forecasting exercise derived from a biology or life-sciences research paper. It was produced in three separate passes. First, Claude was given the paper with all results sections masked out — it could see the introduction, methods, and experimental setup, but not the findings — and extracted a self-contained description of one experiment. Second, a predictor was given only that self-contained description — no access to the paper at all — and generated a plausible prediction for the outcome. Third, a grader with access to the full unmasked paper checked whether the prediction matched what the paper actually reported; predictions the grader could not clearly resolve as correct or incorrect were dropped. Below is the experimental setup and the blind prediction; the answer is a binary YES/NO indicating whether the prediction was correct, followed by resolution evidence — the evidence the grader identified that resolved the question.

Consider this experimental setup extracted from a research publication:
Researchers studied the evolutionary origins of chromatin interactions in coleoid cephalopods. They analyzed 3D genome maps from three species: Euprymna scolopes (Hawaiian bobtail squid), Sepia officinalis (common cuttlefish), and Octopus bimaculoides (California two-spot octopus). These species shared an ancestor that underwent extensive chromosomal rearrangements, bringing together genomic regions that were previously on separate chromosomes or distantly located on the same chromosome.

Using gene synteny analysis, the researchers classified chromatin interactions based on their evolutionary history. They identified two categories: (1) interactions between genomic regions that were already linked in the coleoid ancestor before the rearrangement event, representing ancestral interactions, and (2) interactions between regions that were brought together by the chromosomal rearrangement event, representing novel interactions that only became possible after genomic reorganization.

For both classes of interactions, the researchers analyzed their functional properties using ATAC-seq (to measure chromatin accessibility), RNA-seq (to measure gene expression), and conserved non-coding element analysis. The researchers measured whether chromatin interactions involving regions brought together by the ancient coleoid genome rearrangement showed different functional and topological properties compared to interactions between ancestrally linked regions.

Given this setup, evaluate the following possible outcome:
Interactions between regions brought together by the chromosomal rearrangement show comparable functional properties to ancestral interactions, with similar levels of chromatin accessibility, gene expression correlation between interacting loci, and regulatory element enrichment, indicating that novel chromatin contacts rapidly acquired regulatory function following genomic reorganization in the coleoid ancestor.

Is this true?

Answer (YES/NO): NO